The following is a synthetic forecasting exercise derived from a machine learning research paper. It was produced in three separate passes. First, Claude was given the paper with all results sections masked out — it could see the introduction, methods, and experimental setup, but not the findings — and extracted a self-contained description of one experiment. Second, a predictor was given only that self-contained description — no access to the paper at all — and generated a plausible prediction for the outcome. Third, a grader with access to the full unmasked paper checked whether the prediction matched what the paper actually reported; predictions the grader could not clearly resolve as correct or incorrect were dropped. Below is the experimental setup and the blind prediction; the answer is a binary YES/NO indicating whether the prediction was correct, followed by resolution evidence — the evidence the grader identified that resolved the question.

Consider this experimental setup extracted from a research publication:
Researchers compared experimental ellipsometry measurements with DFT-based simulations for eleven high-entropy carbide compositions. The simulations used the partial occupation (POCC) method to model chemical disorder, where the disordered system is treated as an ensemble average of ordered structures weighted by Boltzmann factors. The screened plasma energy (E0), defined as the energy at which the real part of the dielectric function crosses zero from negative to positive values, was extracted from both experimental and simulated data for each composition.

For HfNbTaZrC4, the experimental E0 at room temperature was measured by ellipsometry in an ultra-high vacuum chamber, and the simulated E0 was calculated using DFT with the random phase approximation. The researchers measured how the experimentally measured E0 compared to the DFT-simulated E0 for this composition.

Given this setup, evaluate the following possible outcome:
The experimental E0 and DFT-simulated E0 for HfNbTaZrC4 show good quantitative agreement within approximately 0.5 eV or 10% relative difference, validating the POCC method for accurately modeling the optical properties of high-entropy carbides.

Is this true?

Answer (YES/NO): YES